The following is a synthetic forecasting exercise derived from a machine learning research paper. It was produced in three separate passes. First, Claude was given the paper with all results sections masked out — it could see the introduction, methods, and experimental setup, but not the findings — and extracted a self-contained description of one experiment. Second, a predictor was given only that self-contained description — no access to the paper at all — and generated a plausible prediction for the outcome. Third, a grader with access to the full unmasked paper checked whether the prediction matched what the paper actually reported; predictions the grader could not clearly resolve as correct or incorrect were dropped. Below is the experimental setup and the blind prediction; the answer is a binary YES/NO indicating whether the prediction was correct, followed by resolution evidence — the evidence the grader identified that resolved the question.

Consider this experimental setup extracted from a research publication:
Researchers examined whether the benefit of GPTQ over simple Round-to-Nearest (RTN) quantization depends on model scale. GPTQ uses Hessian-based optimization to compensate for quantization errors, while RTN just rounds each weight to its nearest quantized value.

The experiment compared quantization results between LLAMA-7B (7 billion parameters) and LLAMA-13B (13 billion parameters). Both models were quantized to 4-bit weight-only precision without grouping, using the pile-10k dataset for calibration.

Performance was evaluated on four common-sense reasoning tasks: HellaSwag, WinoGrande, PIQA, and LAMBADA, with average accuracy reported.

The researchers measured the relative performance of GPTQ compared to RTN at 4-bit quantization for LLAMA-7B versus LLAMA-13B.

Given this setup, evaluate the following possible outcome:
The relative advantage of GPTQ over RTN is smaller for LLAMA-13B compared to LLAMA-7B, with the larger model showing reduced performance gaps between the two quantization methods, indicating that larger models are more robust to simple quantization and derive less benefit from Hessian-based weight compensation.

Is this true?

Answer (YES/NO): NO